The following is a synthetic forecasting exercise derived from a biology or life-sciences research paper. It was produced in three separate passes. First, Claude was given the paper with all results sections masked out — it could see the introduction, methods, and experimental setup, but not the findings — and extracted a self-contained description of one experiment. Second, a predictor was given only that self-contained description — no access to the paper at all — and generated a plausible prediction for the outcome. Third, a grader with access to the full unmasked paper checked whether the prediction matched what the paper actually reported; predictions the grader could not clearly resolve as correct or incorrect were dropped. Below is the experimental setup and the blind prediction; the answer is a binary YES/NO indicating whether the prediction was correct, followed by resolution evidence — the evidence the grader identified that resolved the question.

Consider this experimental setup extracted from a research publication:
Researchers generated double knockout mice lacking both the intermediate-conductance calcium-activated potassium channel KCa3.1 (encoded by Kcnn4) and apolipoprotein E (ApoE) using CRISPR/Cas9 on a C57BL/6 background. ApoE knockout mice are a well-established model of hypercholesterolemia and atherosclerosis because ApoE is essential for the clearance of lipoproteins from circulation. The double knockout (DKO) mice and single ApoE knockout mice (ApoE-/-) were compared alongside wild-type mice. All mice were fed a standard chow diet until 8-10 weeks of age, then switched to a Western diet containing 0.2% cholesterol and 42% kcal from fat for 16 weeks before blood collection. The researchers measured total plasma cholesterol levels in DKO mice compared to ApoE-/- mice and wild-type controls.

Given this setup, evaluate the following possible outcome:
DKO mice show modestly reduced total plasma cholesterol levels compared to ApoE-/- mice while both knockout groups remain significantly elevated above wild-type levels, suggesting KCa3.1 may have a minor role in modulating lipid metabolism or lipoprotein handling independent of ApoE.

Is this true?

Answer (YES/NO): NO